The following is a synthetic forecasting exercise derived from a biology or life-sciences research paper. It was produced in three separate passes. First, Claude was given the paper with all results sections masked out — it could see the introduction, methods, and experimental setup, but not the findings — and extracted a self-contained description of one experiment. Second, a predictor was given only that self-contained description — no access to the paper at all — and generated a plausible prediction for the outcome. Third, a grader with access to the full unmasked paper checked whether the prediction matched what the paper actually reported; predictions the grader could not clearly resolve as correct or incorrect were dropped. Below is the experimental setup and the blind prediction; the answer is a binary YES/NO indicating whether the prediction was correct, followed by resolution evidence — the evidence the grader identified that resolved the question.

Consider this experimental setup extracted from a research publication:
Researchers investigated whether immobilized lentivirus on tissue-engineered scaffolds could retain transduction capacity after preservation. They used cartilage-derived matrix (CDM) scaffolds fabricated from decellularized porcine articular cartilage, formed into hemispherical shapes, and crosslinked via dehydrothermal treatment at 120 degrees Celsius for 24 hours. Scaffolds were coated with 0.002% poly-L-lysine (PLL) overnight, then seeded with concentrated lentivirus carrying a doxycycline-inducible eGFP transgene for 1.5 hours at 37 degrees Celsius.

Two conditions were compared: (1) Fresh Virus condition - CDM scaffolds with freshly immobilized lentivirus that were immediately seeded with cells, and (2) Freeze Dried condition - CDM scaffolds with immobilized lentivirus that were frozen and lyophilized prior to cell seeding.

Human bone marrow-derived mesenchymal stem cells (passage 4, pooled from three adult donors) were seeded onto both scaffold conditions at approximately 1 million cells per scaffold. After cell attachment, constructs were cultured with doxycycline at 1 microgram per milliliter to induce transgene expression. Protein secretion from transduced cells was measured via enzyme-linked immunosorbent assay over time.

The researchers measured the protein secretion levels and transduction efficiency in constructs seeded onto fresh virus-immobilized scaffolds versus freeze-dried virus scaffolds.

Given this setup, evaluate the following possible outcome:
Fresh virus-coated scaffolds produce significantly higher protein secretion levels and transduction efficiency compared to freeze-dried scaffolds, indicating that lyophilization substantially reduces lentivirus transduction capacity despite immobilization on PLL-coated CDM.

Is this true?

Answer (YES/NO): YES